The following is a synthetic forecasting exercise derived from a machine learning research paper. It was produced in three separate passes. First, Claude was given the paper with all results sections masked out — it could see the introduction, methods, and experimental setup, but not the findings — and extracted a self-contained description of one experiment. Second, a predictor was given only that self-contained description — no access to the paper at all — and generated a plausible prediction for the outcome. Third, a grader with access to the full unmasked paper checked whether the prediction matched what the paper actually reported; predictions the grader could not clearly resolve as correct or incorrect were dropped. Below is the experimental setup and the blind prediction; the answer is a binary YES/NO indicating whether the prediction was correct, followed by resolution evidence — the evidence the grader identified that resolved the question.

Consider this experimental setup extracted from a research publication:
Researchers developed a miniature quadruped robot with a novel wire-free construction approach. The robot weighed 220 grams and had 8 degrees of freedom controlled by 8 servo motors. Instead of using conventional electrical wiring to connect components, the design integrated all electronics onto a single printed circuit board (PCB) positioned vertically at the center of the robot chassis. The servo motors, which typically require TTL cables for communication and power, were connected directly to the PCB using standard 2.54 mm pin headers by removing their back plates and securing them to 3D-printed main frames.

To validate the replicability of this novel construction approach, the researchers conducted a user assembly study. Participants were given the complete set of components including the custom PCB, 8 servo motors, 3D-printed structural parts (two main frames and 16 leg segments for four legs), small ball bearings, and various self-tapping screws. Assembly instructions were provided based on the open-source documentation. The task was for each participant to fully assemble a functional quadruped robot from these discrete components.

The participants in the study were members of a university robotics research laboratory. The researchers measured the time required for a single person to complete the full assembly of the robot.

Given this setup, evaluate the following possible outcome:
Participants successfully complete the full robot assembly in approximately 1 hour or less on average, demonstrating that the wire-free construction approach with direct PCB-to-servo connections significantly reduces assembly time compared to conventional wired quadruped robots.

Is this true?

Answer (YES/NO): YES